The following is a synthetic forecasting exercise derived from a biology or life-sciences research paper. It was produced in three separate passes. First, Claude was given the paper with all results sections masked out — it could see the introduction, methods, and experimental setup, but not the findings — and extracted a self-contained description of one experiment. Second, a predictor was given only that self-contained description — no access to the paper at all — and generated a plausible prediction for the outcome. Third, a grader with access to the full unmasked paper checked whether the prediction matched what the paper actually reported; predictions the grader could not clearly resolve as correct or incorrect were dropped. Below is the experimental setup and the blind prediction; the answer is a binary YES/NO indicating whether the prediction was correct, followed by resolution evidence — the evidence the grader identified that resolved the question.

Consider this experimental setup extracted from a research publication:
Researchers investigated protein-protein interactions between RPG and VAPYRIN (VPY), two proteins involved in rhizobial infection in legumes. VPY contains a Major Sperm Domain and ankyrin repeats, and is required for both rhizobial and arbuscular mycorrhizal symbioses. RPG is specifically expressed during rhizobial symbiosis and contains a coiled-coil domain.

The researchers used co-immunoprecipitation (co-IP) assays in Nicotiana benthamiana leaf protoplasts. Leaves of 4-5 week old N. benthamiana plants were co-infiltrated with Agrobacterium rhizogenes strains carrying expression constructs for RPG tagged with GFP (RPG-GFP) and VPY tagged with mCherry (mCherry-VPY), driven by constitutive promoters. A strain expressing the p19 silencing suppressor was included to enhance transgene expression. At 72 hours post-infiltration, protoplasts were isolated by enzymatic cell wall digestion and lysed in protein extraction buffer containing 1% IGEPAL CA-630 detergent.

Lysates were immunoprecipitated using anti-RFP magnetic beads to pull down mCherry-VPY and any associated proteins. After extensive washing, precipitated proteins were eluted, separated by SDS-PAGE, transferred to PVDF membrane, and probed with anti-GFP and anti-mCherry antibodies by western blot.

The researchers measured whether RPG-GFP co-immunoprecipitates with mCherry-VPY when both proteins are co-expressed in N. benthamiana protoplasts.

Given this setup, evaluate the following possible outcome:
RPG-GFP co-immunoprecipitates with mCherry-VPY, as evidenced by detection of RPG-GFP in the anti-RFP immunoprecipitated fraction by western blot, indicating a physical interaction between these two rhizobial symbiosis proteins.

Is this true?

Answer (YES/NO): NO